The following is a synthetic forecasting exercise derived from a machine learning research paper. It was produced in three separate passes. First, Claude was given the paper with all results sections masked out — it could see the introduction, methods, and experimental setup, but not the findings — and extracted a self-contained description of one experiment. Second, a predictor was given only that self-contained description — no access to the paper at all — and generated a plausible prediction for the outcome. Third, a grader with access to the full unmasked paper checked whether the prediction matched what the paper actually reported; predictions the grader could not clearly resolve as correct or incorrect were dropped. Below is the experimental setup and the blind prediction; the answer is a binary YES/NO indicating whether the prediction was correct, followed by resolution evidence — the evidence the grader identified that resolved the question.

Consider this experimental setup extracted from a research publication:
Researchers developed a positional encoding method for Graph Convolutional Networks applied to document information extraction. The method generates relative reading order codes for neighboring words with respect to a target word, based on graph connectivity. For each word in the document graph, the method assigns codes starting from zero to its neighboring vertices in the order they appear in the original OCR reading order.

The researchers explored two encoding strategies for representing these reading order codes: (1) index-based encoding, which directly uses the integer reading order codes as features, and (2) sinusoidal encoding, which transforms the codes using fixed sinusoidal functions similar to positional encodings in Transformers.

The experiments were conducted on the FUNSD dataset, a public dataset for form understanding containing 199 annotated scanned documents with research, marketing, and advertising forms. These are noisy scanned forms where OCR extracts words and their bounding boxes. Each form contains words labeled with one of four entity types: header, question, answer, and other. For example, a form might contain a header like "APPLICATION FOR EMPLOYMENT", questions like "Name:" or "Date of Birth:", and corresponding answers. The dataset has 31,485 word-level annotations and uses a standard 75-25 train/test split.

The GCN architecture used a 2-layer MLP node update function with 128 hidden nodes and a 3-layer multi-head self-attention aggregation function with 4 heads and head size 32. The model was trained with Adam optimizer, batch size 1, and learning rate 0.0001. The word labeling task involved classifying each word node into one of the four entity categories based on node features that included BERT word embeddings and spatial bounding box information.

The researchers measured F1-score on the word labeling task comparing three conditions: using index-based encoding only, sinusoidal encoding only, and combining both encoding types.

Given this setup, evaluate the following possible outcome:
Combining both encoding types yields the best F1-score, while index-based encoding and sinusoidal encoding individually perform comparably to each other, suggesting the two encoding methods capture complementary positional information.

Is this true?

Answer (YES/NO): YES